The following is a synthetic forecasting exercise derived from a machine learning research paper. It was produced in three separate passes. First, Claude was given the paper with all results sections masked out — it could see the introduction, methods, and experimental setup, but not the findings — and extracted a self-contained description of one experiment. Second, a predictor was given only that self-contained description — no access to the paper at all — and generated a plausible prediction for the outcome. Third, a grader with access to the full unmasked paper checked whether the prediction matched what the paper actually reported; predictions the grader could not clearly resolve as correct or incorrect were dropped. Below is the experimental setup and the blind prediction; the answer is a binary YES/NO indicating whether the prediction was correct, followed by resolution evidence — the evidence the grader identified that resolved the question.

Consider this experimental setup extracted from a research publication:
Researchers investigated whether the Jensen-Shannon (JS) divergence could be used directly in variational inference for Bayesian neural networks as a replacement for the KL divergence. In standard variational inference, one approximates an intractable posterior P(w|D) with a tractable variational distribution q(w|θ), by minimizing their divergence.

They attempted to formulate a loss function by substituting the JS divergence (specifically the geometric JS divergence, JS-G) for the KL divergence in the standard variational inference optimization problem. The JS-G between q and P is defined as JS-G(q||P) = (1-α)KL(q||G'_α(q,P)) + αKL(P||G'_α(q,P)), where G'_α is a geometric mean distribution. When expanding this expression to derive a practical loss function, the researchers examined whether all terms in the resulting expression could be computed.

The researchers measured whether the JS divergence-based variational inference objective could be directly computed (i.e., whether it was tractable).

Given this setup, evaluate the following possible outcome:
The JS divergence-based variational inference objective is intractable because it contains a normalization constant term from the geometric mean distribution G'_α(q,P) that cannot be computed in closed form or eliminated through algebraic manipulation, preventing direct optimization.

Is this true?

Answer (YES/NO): NO